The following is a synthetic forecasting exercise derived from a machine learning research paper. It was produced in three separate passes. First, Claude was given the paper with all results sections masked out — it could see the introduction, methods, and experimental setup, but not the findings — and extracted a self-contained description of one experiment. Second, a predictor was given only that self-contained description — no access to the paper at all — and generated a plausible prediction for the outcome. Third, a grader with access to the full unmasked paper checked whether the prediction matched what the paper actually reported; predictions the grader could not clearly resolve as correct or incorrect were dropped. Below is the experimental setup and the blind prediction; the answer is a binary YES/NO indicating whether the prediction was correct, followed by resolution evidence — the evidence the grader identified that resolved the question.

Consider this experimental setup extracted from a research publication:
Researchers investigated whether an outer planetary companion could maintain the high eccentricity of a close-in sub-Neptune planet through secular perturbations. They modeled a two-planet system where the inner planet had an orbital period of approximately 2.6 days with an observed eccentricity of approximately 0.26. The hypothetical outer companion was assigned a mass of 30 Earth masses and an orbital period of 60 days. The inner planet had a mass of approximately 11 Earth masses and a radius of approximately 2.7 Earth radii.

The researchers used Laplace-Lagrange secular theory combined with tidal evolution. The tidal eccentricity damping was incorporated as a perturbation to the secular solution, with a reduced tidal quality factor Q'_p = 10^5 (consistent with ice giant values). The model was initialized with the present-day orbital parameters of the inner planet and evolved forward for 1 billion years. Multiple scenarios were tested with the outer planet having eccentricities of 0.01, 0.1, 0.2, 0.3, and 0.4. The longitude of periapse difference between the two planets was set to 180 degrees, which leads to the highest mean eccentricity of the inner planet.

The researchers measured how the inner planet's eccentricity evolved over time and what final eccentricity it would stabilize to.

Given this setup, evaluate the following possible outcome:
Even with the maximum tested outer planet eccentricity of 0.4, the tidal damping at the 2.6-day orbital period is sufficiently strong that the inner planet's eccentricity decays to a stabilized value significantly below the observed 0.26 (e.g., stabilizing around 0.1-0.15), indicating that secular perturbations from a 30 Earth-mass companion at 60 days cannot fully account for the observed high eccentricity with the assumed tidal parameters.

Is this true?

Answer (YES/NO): NO